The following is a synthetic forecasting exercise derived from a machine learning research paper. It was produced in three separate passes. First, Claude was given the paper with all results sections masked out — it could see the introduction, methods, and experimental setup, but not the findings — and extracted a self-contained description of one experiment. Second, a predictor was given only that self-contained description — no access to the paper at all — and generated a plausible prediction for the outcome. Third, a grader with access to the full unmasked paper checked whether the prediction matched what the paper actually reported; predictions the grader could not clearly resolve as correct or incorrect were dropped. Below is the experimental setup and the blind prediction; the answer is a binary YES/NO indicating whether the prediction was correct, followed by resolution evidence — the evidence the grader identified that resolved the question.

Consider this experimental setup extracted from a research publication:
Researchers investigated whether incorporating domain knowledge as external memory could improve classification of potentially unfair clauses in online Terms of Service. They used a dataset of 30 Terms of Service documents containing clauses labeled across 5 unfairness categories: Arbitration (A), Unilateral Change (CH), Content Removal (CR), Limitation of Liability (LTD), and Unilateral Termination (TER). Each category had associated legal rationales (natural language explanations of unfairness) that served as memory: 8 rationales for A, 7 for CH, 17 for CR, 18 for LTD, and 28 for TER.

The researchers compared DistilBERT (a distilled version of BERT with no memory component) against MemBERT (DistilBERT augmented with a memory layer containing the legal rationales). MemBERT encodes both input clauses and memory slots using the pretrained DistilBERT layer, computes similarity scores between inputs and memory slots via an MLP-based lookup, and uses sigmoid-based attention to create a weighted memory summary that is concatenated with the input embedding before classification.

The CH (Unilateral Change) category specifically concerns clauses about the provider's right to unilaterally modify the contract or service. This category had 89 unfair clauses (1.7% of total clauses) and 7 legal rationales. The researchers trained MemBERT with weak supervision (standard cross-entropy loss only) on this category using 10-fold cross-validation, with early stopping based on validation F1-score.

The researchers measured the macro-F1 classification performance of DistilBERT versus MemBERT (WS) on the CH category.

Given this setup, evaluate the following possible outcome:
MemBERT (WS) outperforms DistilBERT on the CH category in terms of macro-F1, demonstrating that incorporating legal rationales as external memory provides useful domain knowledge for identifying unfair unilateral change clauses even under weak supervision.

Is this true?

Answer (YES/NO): NO